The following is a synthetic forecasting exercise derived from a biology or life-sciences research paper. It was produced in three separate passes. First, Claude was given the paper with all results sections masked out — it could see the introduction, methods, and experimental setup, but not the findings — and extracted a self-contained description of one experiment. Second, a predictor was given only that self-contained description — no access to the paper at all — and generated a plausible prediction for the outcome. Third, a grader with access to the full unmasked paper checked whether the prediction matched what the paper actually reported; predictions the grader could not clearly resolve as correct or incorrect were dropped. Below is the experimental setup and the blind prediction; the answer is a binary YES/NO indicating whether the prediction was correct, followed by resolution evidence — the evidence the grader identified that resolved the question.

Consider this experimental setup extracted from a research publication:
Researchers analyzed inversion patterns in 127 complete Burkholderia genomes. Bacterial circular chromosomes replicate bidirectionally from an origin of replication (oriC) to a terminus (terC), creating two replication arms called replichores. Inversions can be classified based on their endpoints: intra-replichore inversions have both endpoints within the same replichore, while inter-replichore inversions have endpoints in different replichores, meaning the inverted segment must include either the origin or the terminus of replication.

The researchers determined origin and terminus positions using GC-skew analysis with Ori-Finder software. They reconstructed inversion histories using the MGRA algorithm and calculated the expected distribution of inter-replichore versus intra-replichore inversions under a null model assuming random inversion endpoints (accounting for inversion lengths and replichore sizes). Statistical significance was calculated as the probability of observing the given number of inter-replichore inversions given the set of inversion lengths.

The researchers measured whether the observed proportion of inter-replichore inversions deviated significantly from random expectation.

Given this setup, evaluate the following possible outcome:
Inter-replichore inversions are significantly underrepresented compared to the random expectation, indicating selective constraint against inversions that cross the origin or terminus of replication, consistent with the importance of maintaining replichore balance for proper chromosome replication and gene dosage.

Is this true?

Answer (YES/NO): NO